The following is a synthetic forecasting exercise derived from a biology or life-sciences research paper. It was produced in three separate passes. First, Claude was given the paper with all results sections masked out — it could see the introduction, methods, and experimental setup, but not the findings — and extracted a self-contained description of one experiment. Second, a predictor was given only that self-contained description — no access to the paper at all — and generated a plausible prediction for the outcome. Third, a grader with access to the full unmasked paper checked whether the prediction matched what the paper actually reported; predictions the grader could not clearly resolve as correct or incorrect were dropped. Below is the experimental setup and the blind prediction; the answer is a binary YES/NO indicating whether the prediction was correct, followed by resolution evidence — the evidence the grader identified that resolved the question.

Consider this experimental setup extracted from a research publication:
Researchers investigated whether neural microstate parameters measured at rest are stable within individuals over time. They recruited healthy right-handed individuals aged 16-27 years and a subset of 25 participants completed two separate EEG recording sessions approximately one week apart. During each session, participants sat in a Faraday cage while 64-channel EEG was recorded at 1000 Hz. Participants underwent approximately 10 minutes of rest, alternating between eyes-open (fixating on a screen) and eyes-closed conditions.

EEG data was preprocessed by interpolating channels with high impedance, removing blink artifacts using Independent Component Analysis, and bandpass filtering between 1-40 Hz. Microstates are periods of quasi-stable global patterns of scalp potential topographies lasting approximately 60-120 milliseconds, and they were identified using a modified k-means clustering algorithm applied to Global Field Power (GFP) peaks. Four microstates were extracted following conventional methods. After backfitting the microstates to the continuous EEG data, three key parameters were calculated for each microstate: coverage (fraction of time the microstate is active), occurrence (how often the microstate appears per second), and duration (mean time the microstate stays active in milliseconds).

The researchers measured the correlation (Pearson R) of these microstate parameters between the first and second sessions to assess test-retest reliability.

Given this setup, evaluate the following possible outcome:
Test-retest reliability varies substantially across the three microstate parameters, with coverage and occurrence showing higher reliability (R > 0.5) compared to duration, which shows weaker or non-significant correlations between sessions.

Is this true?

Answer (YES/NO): NO